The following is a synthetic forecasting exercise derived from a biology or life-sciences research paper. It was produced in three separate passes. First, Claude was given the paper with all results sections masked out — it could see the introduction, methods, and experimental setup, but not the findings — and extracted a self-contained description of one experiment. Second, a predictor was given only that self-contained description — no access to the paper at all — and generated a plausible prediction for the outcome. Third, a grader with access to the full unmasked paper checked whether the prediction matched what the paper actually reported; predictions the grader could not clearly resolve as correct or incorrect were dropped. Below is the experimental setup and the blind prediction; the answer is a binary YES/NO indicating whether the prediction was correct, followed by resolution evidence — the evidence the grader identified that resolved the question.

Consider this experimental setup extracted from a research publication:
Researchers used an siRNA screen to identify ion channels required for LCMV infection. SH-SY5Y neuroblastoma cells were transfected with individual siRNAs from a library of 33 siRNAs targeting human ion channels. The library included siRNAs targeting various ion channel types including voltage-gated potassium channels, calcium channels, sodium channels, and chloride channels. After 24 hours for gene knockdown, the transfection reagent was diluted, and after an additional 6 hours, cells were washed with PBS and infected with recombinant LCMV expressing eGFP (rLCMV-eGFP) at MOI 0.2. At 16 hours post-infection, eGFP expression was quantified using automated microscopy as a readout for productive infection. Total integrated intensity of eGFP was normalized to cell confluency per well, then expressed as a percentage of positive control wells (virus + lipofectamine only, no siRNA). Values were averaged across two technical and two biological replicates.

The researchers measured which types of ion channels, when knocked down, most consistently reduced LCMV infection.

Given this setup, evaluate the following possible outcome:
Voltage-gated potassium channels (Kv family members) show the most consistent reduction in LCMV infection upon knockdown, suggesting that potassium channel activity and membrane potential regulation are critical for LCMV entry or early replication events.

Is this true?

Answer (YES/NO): NO